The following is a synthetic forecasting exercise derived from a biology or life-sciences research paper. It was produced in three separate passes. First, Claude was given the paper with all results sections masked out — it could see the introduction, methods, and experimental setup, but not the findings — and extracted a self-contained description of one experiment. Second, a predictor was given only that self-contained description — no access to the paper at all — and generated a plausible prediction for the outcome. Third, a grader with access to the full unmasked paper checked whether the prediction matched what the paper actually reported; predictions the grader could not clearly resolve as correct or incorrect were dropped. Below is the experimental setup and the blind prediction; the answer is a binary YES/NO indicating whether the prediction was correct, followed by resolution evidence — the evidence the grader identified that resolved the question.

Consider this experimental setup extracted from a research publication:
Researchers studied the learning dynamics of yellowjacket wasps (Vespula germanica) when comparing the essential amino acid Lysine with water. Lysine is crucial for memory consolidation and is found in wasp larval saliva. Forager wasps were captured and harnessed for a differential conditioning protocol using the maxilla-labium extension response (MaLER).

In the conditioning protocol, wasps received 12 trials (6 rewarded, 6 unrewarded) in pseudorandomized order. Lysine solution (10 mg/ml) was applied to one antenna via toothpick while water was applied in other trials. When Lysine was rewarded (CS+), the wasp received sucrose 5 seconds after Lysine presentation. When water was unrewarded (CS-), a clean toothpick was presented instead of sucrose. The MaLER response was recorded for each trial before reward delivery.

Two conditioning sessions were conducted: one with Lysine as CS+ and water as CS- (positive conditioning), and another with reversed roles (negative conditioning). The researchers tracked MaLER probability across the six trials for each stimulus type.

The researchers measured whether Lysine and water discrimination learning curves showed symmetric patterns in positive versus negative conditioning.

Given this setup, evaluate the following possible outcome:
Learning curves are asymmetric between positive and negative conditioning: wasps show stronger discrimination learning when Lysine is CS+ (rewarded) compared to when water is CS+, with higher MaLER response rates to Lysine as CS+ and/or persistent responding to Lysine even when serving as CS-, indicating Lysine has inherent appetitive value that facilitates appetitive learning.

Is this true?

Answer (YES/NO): NO